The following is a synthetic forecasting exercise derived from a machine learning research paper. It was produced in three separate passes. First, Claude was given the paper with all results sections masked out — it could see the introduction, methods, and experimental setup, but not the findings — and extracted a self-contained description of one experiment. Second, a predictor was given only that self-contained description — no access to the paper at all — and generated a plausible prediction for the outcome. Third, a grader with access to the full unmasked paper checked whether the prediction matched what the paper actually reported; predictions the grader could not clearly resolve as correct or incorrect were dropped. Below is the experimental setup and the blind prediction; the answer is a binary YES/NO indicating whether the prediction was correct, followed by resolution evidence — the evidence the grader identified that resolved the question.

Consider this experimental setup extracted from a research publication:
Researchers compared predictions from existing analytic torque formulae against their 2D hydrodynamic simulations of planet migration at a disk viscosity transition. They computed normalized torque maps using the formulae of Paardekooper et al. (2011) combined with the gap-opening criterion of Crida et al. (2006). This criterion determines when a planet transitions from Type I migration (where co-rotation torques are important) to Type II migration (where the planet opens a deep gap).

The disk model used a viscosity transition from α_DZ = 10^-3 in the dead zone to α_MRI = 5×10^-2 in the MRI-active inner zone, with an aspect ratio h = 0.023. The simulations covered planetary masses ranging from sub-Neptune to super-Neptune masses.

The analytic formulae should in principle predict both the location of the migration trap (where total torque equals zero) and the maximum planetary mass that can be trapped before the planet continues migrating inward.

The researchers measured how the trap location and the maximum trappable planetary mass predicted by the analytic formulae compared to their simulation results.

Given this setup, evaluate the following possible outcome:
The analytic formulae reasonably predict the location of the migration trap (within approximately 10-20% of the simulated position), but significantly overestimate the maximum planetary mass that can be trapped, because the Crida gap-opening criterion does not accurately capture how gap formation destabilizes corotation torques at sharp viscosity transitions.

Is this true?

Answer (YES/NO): YES